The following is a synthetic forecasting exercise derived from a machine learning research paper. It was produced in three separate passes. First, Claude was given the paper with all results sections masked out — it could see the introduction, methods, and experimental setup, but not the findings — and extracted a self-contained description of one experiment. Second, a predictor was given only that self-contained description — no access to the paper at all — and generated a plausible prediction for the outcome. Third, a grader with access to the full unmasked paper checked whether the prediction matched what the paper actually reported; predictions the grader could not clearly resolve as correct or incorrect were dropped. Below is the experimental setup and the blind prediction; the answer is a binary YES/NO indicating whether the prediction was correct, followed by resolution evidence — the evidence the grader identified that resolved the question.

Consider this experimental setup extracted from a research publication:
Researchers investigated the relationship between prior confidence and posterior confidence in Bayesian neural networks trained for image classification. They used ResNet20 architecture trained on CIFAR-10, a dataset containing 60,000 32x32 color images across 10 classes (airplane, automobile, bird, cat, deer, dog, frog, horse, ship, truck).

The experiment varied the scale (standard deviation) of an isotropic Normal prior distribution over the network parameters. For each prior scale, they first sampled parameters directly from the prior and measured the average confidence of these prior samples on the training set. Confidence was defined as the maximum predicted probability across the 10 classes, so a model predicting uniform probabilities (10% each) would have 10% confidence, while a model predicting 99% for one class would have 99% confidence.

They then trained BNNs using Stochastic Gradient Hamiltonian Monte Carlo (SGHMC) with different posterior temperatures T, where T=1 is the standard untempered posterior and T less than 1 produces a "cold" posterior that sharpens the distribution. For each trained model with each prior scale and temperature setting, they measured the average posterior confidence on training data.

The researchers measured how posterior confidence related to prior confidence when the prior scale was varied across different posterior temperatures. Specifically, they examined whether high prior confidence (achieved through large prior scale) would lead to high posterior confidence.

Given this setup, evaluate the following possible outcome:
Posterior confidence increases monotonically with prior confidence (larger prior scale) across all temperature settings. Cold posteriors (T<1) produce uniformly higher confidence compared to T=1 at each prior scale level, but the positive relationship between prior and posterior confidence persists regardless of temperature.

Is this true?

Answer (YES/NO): NO